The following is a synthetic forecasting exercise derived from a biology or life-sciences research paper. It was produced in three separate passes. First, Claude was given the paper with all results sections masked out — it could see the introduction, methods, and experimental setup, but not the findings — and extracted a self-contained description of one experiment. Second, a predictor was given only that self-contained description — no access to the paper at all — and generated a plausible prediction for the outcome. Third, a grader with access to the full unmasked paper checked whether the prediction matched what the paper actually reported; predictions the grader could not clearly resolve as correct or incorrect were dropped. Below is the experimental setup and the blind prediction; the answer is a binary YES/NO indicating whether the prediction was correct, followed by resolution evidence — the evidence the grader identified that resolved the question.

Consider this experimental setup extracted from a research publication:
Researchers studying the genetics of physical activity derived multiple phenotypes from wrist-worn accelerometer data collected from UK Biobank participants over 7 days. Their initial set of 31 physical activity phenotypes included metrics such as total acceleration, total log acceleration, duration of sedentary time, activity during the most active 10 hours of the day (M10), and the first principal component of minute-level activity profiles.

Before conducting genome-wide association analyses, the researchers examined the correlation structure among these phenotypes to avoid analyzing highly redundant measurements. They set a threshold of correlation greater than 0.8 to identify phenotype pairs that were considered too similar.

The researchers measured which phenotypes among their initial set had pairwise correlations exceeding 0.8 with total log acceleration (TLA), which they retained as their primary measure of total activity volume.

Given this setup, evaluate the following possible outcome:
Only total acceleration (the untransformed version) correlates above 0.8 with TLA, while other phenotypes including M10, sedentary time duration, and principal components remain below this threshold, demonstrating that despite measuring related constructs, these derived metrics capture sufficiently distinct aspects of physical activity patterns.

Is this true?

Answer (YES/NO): NO